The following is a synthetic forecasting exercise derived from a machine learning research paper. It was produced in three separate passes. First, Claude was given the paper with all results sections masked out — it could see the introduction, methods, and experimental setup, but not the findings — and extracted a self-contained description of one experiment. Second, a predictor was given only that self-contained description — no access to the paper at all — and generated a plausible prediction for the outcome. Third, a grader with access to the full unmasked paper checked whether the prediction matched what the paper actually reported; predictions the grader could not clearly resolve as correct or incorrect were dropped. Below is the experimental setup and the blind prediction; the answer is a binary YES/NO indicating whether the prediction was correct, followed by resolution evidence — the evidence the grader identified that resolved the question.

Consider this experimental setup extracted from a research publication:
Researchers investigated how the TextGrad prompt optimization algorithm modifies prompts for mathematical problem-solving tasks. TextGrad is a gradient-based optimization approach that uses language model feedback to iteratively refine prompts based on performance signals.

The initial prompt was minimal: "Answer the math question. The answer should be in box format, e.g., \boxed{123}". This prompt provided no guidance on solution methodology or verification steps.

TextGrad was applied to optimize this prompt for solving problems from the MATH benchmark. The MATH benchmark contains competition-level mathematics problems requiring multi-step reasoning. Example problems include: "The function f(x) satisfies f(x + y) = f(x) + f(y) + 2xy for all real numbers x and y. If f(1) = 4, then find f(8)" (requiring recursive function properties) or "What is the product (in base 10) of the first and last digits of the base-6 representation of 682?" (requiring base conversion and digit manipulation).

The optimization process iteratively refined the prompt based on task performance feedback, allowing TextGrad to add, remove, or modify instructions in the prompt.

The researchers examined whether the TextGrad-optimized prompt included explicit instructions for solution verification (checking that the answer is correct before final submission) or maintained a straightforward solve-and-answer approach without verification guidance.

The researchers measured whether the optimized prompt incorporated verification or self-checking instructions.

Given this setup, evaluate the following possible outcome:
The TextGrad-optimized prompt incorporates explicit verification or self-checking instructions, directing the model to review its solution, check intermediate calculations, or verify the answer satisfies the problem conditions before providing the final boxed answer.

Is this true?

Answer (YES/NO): YES